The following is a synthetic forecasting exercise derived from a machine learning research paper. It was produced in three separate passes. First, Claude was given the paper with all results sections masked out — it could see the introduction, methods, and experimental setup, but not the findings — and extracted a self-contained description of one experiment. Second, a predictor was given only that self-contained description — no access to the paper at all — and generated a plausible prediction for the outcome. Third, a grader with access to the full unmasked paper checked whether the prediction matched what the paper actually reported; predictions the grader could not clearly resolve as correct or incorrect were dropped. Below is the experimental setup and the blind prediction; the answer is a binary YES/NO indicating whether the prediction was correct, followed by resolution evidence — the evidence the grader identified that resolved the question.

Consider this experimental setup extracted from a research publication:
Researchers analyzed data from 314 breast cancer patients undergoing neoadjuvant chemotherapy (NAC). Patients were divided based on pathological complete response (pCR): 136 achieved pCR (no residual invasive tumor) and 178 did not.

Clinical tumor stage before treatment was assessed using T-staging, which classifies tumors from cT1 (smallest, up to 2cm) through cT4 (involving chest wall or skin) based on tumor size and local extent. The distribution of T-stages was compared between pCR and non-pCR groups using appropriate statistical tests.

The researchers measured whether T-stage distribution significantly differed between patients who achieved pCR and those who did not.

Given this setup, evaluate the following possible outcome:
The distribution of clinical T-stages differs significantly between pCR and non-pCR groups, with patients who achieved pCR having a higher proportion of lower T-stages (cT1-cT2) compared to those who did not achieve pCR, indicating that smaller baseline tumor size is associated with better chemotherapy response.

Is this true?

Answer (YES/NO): NO